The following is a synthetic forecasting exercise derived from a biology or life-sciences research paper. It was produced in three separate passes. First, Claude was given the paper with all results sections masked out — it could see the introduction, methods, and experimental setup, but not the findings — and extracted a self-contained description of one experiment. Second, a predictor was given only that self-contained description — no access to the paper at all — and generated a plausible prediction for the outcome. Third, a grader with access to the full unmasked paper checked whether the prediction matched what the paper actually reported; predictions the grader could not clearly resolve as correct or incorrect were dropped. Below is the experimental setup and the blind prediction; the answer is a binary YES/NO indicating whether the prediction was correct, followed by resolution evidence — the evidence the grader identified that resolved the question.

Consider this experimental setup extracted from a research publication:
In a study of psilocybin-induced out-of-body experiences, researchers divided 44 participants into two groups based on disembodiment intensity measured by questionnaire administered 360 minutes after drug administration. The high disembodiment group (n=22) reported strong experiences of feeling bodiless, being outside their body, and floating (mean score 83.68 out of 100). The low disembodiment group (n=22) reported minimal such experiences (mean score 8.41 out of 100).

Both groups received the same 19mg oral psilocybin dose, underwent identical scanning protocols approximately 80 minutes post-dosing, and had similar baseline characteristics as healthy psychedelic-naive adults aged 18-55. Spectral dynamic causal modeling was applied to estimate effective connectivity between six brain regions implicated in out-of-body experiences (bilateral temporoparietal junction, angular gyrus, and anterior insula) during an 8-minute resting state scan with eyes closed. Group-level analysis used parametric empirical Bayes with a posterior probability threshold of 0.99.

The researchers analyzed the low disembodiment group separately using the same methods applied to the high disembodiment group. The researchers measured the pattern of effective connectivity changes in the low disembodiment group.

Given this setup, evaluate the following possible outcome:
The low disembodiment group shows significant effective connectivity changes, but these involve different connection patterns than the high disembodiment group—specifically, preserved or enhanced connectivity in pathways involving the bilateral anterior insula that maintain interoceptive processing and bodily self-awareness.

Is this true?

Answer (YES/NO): NO